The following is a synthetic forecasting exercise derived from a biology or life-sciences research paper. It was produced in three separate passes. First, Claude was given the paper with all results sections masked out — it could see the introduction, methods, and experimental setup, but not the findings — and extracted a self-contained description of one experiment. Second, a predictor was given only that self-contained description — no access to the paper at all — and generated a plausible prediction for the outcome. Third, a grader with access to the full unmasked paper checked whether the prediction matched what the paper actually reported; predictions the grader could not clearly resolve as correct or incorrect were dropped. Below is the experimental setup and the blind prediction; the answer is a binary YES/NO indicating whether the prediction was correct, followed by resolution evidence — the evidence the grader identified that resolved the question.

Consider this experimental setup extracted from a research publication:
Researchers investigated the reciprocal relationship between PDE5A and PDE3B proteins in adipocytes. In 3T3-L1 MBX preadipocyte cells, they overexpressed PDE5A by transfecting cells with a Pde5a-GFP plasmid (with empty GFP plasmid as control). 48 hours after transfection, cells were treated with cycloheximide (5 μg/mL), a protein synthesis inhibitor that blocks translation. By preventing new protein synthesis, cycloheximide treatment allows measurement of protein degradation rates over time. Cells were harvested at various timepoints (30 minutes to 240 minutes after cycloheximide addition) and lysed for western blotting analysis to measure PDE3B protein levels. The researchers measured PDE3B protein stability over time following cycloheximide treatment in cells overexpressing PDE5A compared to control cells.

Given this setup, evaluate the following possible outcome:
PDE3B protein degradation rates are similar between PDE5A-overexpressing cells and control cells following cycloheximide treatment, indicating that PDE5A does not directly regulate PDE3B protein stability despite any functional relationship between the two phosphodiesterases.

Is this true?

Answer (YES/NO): NO